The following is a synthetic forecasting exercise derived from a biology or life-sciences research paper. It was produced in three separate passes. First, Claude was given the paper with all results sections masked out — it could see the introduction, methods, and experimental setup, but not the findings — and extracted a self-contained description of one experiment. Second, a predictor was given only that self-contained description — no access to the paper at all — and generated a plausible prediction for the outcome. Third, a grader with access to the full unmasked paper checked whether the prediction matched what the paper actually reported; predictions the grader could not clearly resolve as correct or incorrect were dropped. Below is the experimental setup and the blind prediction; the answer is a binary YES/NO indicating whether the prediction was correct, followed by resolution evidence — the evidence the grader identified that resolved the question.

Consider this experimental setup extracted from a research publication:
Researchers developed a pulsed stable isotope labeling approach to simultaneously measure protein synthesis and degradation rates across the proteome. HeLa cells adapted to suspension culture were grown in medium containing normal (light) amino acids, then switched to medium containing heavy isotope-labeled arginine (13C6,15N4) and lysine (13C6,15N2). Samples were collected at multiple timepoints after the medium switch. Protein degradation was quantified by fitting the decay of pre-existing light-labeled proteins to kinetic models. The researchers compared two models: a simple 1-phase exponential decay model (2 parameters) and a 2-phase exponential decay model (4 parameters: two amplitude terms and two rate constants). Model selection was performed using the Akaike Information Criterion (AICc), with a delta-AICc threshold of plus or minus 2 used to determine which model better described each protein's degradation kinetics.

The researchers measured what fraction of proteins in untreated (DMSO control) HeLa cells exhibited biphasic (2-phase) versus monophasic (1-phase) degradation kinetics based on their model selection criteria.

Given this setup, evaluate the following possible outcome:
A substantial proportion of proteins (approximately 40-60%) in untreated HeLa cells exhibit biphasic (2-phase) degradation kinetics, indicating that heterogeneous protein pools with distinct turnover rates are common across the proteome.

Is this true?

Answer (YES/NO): NO